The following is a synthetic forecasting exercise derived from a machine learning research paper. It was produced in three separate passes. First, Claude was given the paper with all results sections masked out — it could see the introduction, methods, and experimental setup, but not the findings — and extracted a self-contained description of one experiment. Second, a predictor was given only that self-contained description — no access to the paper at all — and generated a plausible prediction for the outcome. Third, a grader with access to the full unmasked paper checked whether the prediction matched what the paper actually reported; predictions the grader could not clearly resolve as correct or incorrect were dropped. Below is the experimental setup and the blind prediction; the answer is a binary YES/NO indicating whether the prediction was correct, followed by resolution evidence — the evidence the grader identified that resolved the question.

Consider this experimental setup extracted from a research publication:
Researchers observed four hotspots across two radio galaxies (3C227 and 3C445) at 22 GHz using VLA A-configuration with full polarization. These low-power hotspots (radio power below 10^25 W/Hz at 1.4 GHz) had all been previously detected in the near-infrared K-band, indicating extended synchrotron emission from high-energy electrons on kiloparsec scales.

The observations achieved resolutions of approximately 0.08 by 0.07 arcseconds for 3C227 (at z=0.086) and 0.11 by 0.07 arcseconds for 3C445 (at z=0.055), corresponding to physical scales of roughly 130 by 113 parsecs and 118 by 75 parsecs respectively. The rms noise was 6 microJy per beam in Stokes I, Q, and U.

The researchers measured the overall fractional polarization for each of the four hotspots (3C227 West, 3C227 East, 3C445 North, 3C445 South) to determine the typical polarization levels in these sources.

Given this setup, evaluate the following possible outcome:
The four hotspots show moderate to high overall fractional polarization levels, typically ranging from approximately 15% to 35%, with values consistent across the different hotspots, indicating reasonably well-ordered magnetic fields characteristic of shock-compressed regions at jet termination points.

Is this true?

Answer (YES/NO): NO